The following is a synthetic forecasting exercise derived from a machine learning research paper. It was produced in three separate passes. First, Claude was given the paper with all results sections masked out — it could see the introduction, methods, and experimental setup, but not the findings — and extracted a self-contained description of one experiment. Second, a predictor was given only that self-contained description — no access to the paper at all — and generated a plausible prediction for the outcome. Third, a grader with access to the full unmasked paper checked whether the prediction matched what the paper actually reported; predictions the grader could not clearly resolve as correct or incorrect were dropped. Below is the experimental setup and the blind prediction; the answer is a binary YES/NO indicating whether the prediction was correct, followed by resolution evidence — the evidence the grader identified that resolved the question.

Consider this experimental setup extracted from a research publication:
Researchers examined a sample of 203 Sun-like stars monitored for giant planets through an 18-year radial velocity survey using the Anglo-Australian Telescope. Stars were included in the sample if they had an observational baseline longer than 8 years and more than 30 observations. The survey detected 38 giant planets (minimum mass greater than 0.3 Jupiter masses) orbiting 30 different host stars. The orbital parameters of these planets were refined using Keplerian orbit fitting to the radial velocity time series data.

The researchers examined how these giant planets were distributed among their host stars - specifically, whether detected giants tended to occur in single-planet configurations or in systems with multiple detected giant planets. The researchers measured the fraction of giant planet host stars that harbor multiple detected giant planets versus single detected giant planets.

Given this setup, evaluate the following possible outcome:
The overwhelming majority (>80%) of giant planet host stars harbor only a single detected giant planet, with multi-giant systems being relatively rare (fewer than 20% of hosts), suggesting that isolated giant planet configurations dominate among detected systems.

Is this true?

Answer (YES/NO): NO